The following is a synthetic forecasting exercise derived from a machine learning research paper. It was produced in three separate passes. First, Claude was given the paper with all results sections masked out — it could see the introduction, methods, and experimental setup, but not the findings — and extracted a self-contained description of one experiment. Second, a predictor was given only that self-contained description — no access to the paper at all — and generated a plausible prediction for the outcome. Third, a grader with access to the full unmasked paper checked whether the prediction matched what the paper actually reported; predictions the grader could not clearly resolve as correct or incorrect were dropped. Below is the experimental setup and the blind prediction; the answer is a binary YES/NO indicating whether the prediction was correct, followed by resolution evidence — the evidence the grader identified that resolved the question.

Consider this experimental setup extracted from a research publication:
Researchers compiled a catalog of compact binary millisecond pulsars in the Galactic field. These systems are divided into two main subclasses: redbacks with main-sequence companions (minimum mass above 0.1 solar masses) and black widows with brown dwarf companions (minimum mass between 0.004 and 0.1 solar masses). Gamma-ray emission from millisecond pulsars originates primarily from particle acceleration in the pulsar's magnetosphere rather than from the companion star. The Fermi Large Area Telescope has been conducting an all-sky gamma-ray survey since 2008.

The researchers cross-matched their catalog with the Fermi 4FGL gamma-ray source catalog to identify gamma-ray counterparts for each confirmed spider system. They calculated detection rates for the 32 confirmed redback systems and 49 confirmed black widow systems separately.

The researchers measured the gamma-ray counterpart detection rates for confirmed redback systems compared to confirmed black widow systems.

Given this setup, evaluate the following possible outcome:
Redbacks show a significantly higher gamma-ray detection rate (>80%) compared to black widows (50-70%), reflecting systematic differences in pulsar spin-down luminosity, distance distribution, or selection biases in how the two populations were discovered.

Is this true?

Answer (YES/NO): NO